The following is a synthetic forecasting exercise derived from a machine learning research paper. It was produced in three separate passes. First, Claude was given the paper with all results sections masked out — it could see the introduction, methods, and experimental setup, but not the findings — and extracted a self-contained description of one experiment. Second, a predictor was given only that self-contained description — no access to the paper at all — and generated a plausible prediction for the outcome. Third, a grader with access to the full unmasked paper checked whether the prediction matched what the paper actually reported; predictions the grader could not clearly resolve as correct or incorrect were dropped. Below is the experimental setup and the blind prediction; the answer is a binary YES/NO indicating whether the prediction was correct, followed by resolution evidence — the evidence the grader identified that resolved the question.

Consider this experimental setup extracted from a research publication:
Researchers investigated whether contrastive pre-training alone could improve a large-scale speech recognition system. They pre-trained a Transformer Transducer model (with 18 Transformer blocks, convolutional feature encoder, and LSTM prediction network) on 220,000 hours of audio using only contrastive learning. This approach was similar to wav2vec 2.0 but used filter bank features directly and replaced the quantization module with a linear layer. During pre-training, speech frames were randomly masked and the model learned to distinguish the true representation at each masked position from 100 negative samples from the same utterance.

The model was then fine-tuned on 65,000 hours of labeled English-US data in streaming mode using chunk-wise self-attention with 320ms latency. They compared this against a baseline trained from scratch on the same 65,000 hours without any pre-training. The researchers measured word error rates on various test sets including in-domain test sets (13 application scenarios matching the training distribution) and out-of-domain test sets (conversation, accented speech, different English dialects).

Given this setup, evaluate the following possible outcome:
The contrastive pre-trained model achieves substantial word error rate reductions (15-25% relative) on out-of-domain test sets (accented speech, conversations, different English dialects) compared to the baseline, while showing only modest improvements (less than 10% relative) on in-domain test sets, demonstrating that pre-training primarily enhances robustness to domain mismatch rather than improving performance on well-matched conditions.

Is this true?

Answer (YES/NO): NO